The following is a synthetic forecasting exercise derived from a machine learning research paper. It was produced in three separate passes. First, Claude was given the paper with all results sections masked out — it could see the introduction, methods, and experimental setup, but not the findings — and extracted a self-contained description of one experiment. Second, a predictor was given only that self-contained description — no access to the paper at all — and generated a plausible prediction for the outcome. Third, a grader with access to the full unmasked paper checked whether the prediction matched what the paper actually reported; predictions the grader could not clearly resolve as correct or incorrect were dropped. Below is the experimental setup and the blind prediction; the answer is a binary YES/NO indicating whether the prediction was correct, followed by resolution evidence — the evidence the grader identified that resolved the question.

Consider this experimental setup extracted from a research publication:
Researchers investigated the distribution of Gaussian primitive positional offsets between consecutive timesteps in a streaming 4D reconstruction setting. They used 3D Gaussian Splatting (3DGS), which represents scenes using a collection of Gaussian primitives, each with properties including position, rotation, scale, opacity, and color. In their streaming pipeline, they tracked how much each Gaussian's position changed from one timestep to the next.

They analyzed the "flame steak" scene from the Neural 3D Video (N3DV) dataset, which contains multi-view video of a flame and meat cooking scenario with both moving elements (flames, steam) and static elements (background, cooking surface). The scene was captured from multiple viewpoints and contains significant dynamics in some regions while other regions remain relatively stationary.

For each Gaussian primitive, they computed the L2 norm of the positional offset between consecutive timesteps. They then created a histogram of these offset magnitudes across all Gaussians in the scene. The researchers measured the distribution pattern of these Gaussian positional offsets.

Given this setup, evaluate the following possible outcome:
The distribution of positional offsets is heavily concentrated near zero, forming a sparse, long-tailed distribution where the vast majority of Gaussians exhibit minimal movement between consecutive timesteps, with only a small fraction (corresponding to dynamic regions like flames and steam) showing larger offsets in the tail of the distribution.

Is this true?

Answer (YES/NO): YES